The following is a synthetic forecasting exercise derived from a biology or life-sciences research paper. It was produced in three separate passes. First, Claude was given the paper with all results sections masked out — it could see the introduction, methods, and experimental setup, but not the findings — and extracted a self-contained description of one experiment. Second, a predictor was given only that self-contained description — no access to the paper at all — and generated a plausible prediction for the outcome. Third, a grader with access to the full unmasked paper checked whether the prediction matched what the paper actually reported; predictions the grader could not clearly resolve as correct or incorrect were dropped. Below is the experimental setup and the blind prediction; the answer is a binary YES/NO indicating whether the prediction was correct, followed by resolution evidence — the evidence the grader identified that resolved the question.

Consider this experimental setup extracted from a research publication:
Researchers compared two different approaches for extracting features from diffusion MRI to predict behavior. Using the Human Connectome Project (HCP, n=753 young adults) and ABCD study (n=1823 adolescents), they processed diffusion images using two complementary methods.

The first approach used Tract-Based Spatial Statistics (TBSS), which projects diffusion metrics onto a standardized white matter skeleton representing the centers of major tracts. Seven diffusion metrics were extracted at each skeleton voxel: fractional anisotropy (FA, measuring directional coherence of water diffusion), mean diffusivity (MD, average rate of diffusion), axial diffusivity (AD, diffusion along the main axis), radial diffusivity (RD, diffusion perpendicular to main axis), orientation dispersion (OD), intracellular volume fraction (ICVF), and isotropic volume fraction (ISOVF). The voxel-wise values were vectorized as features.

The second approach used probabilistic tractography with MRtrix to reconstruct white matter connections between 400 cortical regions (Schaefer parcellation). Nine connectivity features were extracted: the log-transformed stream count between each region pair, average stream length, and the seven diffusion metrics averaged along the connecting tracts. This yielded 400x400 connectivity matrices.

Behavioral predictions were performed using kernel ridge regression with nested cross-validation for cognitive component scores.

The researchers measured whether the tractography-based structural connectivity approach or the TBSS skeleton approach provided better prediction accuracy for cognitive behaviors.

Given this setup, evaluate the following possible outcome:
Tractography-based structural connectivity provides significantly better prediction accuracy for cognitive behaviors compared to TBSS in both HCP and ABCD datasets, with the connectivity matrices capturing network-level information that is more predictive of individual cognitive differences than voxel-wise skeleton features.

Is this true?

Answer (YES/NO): NO